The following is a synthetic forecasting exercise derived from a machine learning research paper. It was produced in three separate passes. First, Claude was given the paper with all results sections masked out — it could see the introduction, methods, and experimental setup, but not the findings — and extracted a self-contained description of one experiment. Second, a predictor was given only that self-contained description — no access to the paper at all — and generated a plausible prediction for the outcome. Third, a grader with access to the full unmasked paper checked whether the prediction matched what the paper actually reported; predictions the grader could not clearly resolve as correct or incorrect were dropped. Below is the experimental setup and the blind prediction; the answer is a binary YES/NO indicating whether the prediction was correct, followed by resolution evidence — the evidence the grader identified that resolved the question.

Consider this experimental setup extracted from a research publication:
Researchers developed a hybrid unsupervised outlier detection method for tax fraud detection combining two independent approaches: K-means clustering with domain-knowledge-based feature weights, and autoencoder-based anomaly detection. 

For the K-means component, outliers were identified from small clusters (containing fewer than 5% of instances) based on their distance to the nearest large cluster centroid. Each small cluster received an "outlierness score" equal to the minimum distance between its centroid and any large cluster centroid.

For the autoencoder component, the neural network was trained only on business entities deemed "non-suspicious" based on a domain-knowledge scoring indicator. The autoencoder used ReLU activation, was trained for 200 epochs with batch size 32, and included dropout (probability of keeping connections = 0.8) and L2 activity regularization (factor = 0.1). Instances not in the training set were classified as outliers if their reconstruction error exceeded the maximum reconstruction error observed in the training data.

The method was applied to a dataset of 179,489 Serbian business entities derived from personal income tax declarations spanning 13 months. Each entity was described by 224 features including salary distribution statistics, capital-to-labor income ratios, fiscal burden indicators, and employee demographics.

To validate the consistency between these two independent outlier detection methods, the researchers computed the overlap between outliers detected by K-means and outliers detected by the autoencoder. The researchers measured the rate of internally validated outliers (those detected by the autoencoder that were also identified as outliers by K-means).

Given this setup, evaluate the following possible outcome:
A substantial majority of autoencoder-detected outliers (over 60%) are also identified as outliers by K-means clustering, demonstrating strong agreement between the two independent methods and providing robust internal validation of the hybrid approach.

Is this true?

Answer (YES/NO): YES